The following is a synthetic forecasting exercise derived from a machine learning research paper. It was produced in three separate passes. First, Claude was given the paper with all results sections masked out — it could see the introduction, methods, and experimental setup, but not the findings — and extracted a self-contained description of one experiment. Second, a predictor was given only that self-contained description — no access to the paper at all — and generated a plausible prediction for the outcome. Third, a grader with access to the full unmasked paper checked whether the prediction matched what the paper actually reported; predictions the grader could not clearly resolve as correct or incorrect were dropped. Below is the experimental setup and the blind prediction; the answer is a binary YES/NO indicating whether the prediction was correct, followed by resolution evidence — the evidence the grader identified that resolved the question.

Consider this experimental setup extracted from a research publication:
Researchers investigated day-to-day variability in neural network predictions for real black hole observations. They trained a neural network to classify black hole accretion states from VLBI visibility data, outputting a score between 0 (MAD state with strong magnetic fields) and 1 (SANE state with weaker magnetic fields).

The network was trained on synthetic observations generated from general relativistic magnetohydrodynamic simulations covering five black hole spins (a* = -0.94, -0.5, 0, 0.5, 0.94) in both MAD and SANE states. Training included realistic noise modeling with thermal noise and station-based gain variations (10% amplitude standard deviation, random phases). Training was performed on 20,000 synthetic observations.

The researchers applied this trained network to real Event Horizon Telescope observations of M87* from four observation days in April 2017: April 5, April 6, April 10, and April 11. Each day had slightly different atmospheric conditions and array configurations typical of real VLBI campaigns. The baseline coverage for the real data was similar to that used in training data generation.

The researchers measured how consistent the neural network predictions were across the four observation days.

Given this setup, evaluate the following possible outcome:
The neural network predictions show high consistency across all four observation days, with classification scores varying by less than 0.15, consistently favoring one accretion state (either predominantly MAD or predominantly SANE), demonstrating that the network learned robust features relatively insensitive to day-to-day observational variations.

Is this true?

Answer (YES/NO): NO